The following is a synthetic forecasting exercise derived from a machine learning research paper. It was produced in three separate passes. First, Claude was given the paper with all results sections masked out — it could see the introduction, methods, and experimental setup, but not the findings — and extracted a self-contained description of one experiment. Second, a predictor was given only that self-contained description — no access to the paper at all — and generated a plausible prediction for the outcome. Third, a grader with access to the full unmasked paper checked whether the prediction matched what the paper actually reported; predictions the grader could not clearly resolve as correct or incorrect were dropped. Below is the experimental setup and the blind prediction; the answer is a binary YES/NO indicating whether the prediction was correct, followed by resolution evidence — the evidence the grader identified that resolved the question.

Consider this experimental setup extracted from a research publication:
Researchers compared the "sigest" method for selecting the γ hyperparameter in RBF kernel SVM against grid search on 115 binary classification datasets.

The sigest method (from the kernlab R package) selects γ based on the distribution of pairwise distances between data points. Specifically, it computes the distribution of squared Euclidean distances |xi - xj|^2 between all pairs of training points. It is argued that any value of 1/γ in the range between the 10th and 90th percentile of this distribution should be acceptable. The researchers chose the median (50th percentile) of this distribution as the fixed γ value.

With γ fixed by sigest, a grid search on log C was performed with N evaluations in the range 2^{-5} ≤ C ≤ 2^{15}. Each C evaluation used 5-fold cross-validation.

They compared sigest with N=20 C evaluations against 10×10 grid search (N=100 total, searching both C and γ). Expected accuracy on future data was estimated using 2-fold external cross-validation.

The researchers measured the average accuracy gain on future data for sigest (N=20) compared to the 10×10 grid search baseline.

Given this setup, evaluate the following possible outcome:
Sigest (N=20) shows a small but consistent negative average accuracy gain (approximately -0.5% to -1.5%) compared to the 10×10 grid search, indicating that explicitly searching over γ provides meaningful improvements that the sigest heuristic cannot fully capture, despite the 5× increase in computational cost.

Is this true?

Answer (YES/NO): NO